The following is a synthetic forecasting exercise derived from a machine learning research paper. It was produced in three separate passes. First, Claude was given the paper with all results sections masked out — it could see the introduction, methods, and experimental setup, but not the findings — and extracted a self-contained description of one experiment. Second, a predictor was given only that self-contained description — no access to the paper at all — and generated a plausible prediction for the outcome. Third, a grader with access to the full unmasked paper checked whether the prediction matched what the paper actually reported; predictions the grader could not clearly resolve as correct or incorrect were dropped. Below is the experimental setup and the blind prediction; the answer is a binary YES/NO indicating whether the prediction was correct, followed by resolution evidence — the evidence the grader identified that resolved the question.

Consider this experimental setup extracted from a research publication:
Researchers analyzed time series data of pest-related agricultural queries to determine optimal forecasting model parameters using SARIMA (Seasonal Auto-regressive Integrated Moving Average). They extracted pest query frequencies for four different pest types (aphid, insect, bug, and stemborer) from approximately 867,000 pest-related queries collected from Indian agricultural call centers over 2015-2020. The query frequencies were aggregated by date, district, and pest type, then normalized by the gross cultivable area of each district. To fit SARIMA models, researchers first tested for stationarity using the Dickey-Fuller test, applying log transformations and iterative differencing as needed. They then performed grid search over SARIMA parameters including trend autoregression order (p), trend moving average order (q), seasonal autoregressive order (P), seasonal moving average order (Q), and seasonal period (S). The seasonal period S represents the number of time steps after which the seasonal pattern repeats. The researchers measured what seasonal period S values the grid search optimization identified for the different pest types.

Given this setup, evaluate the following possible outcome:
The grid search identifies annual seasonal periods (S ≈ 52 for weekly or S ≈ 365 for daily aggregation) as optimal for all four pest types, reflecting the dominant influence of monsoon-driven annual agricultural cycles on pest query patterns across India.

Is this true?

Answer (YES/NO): NO